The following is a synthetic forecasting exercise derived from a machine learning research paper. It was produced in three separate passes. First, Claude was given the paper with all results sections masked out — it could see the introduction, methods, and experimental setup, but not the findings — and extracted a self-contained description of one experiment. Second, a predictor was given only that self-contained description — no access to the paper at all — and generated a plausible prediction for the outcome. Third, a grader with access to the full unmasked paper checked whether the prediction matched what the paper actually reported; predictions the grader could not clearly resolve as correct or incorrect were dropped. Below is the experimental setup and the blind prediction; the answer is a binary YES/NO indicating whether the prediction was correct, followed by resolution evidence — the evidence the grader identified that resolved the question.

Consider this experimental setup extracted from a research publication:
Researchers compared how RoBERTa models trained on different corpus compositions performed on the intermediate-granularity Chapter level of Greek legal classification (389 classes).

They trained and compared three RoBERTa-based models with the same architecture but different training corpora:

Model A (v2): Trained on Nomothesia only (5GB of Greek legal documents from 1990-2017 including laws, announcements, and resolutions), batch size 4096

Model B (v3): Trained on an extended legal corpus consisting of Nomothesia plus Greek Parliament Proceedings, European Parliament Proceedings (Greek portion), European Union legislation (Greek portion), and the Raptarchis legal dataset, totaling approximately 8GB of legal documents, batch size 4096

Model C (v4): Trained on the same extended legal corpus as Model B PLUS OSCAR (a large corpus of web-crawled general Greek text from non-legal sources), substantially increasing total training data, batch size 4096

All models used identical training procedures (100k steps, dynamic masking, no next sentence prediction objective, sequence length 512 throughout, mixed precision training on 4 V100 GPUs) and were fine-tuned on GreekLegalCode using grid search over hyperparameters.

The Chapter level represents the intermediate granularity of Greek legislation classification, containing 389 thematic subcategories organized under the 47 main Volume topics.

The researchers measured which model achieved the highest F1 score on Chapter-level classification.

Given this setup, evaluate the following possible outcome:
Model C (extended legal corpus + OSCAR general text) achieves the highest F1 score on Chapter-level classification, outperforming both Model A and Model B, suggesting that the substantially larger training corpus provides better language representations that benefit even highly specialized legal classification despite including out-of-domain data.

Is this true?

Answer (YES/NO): NO